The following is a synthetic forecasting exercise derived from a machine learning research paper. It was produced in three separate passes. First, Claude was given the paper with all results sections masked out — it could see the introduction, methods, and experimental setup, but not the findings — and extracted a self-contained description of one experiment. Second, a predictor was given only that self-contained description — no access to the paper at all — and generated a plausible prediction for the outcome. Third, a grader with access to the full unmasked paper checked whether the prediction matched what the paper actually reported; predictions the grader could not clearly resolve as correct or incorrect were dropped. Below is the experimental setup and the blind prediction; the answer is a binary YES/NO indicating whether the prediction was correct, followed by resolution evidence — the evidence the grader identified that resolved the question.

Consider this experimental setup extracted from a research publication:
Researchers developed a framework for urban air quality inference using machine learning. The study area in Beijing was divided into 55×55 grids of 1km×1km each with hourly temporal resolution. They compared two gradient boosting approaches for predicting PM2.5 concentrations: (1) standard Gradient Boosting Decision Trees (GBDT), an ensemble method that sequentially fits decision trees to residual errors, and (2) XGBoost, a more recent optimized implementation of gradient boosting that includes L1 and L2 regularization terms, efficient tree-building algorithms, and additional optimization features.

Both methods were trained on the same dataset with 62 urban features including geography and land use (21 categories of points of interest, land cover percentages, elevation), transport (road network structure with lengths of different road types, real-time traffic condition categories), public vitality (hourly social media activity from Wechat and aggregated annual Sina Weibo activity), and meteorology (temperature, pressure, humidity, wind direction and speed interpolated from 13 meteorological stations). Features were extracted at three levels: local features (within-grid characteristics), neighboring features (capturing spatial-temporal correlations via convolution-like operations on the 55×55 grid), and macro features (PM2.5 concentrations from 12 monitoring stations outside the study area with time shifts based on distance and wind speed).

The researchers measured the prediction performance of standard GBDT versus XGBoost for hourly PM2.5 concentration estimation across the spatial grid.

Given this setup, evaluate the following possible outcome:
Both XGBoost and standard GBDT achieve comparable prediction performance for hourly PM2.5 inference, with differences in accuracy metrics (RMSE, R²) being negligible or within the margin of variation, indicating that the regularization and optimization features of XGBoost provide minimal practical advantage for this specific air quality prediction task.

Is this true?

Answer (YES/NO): YES